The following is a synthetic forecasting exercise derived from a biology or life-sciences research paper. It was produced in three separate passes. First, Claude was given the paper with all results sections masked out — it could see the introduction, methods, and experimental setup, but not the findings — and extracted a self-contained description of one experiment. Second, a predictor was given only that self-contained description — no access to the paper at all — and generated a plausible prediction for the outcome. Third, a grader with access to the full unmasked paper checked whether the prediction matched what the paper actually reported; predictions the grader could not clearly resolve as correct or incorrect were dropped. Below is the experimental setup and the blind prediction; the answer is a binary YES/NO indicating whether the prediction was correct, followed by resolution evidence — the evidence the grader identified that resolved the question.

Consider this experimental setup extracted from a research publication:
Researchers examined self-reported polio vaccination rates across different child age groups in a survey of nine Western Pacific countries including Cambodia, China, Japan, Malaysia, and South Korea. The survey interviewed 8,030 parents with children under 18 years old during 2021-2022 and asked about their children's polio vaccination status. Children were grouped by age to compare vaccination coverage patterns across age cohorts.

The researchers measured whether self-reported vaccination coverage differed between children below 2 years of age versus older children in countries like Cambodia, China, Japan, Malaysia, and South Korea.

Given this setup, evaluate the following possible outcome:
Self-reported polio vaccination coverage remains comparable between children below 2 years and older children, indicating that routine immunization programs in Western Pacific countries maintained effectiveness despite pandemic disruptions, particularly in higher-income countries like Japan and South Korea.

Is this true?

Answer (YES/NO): NO